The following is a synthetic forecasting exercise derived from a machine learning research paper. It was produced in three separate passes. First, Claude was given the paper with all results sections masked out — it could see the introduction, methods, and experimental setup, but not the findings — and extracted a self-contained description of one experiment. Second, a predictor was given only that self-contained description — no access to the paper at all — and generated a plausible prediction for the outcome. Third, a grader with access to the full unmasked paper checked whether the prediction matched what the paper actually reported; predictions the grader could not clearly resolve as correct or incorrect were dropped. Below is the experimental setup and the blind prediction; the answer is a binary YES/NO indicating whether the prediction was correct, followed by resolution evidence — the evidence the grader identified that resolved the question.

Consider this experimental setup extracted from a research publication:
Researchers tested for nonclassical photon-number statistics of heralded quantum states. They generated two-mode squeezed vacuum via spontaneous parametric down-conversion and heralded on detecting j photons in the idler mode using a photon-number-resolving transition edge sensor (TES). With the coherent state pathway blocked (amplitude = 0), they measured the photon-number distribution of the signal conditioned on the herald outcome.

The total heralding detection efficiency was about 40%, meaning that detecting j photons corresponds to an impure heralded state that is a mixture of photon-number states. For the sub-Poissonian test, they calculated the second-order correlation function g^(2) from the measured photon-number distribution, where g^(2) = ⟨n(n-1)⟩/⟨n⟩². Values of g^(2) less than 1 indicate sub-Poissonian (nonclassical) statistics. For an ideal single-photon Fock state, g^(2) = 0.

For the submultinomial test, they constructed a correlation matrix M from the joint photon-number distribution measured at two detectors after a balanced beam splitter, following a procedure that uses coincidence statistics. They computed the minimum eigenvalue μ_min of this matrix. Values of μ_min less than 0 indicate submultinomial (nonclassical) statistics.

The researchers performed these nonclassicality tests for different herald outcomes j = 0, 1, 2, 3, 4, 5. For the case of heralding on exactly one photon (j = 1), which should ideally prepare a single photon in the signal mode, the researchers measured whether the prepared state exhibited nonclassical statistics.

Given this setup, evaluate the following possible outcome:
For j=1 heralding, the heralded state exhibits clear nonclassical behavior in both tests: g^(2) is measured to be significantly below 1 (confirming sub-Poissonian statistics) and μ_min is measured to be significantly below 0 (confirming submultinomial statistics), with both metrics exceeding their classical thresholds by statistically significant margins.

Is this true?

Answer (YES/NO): YES